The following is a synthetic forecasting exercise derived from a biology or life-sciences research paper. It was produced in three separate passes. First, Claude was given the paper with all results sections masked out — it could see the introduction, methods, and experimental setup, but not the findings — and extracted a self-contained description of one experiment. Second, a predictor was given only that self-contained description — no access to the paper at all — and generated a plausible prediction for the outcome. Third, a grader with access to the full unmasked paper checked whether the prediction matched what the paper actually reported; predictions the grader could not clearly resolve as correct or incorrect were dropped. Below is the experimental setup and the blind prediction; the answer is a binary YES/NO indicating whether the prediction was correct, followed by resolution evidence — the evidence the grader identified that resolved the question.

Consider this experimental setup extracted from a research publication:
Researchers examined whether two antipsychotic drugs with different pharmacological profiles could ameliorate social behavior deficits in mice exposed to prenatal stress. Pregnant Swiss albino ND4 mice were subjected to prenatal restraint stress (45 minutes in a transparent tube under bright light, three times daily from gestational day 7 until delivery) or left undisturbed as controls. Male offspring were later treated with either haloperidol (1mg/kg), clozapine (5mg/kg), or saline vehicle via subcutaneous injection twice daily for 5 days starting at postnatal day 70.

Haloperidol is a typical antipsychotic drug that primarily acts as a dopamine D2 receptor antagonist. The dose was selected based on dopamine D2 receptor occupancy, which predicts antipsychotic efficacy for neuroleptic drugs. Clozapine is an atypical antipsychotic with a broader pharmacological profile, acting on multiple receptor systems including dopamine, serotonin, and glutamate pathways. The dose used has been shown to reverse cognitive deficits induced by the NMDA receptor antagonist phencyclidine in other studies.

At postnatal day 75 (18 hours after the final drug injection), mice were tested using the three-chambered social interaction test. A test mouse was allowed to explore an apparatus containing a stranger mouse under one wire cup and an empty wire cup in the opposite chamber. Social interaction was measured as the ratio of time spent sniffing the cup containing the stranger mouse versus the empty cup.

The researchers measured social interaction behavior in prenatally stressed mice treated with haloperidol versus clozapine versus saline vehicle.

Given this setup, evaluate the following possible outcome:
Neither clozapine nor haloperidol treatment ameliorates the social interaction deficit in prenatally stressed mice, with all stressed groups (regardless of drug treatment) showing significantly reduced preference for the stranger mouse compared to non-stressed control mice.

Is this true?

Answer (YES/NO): NO